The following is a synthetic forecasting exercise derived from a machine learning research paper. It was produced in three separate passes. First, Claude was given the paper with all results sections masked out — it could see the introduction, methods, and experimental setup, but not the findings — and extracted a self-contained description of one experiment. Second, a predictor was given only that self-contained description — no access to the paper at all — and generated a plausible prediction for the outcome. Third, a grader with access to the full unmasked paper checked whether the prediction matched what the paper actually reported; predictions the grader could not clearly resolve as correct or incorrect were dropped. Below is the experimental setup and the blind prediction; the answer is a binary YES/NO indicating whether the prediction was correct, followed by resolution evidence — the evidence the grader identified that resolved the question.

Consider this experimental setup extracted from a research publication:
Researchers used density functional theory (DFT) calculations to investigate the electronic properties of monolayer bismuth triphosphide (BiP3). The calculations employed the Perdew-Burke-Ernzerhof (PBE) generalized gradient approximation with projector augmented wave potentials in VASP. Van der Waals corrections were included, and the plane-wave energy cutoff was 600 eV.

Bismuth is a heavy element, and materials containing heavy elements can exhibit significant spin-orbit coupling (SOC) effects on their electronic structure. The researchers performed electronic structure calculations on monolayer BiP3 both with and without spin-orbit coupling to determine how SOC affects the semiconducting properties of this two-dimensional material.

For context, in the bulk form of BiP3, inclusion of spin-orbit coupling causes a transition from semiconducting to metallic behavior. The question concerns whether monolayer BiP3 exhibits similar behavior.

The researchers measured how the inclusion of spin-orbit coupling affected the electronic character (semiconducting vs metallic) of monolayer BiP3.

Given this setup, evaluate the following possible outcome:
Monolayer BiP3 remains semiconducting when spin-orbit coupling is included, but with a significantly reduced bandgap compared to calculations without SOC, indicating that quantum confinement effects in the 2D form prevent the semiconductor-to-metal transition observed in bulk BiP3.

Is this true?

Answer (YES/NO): YES